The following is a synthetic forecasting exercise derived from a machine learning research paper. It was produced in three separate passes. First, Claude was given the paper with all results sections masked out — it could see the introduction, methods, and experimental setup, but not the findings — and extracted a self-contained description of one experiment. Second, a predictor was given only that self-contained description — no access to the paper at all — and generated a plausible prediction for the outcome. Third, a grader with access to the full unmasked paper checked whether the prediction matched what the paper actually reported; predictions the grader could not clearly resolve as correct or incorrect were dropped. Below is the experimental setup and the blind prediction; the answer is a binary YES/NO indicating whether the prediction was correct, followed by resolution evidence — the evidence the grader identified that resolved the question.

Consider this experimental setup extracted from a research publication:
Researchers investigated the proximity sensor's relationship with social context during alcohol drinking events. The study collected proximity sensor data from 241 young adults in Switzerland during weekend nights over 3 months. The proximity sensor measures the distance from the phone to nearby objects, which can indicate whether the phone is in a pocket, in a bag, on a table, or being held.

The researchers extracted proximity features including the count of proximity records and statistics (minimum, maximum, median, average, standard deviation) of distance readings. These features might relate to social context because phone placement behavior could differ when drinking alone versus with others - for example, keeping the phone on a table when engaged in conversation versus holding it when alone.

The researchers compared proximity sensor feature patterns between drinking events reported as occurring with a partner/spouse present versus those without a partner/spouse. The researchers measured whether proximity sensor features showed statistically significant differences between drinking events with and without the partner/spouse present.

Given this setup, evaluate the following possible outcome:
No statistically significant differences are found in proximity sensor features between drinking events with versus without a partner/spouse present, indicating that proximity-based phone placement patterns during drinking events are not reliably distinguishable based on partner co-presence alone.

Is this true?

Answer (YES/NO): NO